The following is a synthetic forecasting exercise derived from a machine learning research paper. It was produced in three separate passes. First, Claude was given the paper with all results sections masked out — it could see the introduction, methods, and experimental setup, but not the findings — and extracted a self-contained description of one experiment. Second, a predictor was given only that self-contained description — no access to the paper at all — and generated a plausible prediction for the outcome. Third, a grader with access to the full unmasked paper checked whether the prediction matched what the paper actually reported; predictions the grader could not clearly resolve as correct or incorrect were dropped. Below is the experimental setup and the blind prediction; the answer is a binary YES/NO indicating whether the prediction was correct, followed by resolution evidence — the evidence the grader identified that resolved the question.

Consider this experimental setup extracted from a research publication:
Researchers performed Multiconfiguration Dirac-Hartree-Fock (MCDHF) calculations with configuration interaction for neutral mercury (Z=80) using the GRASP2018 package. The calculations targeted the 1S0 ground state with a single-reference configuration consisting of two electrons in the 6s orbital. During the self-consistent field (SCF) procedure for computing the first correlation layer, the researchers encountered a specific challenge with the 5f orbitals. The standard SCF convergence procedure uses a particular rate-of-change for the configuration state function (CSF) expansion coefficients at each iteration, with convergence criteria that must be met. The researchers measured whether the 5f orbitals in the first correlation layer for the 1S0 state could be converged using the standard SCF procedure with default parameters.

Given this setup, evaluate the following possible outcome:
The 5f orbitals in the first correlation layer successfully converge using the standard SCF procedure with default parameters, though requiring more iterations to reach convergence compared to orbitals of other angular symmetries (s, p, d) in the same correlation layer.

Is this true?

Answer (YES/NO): NO